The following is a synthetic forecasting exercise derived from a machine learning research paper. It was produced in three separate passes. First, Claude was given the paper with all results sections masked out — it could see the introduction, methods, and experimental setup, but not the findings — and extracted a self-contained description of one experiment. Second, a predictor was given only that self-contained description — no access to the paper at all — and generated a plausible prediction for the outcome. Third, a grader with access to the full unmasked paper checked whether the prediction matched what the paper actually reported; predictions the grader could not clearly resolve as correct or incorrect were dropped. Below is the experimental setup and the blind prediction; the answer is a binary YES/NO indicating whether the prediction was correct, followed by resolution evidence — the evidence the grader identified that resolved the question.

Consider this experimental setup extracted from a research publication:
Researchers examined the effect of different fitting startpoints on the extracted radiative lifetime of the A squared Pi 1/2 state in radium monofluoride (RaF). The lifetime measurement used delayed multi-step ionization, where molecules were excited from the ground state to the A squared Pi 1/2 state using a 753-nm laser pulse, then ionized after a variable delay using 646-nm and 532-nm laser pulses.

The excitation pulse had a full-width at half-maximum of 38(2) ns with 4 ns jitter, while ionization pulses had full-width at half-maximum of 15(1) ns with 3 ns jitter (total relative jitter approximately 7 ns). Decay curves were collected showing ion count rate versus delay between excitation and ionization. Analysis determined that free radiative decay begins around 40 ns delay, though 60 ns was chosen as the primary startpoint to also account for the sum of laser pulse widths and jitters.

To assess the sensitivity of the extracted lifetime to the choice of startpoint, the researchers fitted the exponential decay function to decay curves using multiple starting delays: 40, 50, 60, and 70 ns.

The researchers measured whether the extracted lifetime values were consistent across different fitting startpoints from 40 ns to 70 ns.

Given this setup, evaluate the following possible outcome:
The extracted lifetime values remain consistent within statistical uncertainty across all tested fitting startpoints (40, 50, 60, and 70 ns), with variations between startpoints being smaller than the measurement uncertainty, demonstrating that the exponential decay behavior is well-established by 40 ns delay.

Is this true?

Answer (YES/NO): YES